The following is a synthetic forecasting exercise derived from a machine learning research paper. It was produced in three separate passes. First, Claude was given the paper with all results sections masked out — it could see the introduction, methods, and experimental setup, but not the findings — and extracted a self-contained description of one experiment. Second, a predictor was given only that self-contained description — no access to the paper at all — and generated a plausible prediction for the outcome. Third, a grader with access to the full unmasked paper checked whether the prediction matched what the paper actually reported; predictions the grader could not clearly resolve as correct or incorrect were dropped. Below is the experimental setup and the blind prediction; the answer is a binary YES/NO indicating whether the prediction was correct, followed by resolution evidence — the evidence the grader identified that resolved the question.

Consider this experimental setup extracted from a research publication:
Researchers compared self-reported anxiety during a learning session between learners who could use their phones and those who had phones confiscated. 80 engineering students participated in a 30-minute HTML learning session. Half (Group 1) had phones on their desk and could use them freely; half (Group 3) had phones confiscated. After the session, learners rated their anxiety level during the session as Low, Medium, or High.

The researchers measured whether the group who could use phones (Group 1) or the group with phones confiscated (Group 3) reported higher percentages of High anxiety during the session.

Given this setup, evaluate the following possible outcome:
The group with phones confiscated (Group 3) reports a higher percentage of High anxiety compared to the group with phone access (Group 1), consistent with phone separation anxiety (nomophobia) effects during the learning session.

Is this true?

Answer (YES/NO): NO